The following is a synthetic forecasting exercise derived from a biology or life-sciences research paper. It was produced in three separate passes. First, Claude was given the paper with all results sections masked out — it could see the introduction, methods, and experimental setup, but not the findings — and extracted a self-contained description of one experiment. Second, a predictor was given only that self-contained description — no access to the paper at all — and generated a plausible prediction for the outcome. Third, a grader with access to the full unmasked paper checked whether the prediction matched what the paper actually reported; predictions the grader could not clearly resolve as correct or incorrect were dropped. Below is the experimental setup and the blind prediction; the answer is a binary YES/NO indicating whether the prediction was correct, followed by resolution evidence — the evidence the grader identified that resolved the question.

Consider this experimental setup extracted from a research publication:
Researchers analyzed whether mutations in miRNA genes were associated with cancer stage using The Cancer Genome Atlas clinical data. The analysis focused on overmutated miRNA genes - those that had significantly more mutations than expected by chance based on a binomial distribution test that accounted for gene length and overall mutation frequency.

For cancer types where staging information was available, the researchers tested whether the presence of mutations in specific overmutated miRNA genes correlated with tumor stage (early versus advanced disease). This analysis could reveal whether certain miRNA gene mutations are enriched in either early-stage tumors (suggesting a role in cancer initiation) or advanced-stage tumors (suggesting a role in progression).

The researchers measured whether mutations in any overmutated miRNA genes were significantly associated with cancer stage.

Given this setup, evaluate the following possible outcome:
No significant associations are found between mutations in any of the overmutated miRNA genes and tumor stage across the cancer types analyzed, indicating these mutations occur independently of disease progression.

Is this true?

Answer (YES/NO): NO